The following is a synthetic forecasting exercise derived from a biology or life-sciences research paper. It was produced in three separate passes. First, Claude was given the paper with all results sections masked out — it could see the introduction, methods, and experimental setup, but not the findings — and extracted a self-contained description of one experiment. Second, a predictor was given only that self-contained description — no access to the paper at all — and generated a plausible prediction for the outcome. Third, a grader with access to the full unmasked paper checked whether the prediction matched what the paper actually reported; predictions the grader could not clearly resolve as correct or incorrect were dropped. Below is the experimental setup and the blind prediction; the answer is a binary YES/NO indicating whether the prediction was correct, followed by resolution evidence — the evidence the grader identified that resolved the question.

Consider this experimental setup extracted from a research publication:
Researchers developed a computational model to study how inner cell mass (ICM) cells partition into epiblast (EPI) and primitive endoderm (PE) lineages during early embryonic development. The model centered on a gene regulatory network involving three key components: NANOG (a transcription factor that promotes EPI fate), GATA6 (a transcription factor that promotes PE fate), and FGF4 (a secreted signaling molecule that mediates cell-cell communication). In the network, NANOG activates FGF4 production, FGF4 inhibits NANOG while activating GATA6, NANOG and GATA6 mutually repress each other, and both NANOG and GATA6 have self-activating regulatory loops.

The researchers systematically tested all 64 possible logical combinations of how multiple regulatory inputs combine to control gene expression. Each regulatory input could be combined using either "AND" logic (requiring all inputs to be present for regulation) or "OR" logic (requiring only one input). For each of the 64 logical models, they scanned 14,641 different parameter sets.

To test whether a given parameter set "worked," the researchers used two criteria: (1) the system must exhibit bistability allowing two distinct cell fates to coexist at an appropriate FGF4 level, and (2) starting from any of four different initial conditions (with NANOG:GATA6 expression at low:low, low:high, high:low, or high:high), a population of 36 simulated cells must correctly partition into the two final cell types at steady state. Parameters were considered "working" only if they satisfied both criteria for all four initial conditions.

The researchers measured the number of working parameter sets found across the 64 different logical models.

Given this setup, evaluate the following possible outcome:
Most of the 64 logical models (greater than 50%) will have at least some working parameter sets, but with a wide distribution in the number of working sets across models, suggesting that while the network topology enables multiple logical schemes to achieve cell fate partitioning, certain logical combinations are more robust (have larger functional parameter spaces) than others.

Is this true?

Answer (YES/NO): YES